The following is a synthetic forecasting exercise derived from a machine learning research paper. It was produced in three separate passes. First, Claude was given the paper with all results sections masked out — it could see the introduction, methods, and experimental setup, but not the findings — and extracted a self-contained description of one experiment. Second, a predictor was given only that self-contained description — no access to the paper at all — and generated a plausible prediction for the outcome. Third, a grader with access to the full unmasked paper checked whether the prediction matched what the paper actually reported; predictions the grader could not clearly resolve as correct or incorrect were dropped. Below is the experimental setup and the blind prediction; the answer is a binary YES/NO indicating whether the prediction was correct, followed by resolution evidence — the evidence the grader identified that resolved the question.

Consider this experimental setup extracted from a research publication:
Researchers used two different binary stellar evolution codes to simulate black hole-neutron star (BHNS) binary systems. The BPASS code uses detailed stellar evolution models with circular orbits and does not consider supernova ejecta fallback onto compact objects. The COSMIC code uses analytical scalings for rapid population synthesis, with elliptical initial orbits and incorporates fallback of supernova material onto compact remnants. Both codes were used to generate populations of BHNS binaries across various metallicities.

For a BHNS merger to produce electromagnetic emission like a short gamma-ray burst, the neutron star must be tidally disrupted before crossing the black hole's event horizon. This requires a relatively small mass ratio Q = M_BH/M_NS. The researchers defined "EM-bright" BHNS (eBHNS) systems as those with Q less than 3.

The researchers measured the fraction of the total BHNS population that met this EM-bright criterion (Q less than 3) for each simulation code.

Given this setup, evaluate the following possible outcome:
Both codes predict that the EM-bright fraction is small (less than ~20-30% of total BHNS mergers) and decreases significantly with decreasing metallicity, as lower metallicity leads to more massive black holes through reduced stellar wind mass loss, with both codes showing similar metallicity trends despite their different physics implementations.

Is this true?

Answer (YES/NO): NO